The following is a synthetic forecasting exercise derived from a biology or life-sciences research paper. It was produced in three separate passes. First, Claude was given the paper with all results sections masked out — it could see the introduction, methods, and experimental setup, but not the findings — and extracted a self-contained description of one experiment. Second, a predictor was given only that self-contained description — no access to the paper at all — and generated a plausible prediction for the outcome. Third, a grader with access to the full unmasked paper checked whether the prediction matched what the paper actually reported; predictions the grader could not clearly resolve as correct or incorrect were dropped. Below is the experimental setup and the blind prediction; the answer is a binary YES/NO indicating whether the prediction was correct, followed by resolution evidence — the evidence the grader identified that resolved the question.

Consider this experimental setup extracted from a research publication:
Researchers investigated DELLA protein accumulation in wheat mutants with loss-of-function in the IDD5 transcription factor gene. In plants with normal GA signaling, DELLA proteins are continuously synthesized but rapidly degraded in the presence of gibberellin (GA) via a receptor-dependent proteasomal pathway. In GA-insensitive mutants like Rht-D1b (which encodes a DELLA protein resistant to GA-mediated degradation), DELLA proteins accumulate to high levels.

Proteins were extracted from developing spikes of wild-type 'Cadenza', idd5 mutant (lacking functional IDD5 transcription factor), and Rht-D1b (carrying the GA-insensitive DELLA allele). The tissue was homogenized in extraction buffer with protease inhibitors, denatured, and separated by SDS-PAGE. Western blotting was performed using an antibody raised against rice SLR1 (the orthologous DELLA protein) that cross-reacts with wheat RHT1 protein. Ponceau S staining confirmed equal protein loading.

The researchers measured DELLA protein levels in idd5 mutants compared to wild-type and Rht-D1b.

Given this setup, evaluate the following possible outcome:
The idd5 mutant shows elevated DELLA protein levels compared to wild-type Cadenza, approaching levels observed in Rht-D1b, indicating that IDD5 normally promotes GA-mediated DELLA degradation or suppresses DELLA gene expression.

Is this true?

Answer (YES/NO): NO